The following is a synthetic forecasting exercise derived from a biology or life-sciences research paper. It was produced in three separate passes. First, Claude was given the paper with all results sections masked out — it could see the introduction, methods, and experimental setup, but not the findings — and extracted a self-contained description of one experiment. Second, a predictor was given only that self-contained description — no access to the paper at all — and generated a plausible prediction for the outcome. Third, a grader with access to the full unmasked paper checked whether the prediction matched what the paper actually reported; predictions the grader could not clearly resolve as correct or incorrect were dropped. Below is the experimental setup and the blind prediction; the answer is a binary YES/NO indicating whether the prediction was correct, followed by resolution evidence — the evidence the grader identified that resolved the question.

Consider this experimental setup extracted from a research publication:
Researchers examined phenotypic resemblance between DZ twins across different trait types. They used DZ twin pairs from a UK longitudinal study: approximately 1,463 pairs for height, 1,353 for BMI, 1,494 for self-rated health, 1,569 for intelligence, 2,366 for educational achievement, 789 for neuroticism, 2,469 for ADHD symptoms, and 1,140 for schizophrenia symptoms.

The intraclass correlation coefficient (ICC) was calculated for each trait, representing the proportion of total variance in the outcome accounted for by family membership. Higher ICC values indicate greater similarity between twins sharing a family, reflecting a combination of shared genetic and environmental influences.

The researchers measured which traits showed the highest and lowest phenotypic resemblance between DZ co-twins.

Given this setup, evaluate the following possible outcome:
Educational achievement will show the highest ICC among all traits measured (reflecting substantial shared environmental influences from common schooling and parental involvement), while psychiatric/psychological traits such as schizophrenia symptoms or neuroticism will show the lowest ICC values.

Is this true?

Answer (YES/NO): NO